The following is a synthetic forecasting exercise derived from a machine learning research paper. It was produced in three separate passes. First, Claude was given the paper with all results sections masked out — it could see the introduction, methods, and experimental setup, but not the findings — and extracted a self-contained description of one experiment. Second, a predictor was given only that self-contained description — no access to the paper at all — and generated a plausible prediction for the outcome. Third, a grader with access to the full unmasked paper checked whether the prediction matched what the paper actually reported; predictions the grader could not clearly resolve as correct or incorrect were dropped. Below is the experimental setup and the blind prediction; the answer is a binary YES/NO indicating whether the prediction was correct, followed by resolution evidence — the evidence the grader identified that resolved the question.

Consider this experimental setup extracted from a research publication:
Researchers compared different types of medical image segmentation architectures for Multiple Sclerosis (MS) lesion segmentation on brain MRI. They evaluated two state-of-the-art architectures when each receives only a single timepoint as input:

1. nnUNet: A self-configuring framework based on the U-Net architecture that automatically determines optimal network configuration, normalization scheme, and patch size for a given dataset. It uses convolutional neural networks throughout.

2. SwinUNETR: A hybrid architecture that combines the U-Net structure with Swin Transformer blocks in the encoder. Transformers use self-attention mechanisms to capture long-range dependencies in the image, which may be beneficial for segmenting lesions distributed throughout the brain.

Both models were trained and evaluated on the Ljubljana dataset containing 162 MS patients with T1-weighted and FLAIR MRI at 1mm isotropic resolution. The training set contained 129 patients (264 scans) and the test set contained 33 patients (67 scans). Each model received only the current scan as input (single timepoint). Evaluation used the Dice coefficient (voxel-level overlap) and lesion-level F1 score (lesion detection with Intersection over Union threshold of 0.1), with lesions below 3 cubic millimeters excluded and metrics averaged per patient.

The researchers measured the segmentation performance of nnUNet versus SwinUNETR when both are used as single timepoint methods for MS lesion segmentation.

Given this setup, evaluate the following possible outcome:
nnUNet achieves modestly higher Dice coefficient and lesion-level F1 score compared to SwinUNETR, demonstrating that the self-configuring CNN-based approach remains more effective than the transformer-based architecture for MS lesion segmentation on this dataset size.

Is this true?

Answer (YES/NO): NO